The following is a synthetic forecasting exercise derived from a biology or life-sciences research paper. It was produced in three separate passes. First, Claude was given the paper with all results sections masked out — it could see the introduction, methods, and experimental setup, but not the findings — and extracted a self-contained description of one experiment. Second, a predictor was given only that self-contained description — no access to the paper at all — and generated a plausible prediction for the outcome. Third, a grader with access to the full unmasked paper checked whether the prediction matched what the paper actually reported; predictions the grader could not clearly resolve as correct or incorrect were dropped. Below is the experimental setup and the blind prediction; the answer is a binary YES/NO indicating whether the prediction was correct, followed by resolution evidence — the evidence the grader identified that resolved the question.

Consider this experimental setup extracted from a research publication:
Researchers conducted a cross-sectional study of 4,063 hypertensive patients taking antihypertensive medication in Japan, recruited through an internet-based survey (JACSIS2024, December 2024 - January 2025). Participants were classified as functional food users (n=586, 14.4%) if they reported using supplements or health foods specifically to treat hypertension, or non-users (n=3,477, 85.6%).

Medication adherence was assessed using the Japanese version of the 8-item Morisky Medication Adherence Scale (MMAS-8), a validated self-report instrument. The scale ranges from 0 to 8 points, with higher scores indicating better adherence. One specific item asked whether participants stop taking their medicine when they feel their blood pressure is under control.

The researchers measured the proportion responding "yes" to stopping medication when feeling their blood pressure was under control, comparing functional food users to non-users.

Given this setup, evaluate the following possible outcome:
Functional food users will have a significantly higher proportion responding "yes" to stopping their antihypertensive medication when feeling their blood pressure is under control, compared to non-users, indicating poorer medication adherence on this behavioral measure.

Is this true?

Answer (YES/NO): YES